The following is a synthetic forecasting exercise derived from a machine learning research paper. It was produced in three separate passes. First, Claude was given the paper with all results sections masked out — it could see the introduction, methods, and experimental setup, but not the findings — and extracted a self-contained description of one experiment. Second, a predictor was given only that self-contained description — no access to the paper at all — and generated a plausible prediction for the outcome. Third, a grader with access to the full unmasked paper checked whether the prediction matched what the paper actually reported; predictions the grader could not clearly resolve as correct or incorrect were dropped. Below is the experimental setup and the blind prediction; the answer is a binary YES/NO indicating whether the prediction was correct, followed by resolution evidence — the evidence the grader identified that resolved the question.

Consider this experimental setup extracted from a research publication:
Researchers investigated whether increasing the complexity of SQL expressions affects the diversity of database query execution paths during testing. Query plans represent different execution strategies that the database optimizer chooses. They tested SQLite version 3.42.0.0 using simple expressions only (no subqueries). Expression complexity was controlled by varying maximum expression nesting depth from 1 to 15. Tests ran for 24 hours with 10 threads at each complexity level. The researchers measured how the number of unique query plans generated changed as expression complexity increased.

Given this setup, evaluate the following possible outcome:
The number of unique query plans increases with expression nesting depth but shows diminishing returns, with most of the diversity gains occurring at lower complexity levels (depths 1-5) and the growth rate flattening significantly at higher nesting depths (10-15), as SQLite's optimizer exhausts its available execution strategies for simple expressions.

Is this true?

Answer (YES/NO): NO